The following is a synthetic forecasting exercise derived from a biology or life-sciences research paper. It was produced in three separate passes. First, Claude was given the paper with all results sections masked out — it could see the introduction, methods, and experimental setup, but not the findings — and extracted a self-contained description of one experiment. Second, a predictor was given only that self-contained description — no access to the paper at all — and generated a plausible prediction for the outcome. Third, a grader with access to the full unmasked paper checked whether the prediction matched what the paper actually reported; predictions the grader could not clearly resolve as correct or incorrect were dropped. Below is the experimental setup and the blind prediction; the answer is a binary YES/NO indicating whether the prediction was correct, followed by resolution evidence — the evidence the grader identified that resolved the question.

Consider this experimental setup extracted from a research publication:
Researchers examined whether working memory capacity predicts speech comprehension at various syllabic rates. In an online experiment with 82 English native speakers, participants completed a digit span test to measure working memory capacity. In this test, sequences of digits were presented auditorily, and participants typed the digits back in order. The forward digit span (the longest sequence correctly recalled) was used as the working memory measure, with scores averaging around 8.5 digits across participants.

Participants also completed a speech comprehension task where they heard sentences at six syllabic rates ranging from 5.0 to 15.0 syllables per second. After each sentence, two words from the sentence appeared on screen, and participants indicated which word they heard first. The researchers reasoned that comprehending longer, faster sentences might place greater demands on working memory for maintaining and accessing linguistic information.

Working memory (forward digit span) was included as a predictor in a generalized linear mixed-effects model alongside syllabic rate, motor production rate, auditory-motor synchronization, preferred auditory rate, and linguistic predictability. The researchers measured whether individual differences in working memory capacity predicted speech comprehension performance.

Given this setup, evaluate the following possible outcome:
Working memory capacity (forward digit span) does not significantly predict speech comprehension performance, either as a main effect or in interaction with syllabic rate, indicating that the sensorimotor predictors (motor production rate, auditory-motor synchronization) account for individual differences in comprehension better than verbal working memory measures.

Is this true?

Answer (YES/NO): NO